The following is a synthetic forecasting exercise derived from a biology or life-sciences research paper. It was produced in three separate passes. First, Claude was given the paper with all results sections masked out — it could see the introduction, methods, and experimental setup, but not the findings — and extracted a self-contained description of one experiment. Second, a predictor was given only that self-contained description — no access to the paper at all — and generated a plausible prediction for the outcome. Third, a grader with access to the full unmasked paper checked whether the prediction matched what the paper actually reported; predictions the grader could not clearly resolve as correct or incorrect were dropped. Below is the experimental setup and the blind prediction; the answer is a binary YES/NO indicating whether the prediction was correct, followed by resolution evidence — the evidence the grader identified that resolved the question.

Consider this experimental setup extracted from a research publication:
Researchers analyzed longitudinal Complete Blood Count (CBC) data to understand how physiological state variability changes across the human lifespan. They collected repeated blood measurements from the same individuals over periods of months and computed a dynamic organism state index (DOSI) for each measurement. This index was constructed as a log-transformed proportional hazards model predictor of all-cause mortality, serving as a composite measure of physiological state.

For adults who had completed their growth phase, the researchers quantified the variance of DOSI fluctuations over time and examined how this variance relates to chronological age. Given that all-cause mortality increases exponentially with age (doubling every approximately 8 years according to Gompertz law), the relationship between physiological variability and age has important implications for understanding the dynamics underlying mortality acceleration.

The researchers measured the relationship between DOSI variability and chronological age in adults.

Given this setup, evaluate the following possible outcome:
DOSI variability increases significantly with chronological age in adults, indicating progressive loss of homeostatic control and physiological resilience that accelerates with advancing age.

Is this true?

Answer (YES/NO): NO